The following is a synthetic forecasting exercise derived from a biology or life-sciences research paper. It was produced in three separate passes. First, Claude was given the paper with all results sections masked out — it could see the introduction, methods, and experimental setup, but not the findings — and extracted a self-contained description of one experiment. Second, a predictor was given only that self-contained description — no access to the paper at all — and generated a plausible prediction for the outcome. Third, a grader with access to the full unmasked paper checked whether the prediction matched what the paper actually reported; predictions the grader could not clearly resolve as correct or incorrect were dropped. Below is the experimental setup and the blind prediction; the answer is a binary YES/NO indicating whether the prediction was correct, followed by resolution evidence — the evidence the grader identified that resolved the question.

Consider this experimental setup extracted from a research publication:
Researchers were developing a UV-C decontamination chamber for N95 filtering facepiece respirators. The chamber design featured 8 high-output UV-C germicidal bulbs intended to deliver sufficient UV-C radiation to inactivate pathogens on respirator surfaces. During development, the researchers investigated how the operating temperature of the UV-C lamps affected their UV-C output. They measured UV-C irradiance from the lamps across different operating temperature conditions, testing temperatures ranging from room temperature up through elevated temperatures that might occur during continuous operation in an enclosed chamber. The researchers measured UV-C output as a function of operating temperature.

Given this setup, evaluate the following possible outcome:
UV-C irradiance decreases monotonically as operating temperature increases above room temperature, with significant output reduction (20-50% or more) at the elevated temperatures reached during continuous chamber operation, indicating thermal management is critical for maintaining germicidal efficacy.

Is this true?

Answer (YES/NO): NO